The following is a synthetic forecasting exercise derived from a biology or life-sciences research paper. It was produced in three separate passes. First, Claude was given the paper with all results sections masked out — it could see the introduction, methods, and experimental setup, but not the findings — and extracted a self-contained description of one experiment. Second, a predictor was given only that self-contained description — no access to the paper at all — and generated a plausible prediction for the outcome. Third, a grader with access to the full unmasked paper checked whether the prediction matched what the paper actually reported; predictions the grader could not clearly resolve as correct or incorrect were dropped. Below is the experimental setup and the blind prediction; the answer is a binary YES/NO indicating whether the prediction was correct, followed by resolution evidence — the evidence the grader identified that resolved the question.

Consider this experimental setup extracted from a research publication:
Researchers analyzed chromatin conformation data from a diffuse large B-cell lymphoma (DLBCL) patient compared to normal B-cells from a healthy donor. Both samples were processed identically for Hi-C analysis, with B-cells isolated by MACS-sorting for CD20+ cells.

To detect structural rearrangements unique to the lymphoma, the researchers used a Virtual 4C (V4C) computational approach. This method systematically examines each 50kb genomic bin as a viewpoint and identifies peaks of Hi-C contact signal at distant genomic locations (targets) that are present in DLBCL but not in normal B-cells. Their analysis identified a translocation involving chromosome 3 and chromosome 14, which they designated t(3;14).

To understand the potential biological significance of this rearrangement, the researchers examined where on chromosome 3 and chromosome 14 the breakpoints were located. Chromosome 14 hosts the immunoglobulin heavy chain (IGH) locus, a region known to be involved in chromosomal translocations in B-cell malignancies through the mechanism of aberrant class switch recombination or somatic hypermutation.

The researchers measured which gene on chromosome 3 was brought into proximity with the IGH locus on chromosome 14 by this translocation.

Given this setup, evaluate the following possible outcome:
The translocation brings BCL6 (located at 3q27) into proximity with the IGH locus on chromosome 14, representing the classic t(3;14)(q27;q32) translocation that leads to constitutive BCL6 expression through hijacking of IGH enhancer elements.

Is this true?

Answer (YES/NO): YES